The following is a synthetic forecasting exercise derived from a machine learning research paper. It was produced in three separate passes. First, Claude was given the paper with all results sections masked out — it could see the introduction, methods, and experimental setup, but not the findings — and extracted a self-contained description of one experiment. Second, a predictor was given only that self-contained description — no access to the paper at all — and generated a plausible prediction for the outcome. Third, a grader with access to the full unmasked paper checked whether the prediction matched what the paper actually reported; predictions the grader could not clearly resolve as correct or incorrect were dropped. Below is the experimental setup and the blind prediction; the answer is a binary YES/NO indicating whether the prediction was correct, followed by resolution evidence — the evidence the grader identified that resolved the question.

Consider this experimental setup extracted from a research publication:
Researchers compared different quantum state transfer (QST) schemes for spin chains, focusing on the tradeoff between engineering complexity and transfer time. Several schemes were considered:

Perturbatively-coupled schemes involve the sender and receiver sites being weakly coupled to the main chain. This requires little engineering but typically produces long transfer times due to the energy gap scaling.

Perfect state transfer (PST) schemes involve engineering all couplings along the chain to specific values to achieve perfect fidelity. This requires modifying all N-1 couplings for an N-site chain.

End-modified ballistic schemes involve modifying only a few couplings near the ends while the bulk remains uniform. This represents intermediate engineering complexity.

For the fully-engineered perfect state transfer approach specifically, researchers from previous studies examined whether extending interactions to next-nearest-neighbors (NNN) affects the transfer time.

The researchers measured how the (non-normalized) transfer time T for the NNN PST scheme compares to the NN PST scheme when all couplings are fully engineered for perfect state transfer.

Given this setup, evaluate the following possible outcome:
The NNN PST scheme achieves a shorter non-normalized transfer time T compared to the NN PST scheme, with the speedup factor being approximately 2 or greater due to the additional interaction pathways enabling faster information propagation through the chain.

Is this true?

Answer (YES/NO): NO